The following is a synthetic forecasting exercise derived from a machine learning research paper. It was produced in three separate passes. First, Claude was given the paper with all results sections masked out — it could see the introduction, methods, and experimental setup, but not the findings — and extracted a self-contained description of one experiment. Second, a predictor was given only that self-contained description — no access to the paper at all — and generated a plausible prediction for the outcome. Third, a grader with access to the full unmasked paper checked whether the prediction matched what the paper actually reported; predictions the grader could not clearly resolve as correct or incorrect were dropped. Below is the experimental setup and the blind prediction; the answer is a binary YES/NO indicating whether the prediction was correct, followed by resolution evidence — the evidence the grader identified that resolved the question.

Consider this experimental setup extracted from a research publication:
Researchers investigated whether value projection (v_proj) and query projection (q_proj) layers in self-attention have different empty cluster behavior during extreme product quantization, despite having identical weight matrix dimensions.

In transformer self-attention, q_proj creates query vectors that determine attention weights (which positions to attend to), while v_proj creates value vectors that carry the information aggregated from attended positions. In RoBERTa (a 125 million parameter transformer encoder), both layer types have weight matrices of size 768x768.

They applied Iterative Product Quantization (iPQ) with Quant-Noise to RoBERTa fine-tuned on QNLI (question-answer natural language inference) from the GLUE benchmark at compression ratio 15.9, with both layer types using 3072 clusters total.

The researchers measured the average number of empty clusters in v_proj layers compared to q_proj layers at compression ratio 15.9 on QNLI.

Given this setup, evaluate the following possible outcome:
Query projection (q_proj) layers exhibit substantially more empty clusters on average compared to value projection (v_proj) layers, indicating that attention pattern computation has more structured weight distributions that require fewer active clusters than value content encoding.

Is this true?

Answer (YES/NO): NO